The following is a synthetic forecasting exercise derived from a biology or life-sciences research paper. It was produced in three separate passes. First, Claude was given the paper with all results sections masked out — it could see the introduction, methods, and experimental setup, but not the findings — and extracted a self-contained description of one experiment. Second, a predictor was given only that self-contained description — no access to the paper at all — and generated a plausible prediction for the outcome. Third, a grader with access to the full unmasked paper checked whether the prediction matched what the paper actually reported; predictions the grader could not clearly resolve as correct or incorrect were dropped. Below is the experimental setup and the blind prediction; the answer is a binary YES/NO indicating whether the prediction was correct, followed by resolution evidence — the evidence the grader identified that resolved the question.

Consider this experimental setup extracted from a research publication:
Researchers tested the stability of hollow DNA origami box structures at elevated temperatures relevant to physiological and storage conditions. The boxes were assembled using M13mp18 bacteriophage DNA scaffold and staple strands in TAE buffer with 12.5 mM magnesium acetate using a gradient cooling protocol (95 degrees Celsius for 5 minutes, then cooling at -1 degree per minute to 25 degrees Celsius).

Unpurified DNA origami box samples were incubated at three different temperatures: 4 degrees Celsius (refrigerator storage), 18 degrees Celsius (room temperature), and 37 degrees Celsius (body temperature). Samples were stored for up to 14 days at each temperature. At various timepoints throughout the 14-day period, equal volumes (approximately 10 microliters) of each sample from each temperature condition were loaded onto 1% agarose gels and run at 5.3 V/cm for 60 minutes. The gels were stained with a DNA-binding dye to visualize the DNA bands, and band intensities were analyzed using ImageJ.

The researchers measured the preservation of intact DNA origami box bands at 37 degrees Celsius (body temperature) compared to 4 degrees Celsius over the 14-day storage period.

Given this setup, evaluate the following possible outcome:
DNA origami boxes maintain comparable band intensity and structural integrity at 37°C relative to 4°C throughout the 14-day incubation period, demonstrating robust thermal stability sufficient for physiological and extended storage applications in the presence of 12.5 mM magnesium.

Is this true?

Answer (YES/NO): YES